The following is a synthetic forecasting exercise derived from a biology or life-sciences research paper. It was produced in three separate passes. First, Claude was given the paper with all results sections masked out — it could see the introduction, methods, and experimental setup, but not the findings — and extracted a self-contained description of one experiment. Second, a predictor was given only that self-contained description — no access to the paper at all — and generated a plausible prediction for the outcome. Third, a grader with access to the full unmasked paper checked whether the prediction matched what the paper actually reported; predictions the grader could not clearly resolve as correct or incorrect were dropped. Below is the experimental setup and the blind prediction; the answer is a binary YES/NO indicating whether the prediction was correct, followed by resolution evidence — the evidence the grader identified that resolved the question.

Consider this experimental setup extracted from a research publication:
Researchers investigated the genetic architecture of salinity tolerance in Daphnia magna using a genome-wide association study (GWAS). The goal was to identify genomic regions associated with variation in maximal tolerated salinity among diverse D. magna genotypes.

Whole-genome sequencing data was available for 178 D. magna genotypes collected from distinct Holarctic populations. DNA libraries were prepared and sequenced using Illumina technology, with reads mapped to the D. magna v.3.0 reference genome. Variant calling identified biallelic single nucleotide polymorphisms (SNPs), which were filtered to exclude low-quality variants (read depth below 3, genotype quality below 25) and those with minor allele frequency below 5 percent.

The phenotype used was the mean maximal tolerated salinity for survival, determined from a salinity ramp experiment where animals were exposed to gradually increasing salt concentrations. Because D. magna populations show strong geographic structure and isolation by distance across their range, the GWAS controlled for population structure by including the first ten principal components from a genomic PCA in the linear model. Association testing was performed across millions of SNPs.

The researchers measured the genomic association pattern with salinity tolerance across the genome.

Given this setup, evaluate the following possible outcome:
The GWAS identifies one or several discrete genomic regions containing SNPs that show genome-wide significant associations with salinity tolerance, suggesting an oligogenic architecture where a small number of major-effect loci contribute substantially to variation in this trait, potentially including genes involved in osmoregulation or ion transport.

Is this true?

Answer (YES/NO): YES